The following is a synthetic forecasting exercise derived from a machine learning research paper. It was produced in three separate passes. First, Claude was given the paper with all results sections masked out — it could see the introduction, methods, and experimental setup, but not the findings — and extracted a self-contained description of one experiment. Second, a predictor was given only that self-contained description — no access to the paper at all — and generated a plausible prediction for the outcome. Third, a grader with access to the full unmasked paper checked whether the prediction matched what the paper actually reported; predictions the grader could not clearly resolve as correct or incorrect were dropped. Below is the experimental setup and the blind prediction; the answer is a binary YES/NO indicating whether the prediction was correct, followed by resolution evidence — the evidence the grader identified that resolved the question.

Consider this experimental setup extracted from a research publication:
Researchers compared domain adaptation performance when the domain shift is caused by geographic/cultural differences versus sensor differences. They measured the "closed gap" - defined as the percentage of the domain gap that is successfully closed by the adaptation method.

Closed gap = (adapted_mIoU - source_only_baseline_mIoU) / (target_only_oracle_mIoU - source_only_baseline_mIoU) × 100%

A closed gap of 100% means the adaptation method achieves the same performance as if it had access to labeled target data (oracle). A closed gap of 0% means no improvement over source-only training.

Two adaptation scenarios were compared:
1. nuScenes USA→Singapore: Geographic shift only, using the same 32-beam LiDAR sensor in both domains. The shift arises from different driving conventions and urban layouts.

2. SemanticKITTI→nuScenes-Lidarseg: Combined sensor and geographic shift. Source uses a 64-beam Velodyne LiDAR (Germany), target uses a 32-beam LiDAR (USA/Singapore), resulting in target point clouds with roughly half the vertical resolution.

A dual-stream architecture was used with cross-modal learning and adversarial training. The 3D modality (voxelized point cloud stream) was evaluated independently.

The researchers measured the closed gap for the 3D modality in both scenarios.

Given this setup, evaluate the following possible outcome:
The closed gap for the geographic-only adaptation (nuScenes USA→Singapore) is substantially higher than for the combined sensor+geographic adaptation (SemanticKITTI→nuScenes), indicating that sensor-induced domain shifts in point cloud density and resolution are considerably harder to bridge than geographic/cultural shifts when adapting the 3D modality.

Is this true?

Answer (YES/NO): YES